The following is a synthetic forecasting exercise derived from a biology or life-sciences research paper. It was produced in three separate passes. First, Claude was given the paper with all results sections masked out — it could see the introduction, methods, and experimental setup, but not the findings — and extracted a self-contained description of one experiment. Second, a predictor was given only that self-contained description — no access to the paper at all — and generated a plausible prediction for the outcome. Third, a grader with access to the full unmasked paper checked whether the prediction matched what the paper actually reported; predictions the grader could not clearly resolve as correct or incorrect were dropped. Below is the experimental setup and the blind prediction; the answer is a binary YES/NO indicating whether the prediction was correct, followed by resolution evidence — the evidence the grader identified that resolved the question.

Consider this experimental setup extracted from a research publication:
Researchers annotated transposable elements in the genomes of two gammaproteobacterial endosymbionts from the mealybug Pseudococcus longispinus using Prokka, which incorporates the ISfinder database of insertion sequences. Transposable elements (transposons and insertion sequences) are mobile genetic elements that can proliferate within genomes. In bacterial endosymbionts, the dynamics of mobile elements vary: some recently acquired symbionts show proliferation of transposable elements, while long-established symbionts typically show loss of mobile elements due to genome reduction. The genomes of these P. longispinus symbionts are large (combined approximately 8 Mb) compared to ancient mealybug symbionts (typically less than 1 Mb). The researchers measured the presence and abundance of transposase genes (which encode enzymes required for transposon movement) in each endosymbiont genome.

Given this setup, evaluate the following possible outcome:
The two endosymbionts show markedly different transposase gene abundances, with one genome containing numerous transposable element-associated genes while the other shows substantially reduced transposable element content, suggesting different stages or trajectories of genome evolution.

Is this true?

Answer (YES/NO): YES